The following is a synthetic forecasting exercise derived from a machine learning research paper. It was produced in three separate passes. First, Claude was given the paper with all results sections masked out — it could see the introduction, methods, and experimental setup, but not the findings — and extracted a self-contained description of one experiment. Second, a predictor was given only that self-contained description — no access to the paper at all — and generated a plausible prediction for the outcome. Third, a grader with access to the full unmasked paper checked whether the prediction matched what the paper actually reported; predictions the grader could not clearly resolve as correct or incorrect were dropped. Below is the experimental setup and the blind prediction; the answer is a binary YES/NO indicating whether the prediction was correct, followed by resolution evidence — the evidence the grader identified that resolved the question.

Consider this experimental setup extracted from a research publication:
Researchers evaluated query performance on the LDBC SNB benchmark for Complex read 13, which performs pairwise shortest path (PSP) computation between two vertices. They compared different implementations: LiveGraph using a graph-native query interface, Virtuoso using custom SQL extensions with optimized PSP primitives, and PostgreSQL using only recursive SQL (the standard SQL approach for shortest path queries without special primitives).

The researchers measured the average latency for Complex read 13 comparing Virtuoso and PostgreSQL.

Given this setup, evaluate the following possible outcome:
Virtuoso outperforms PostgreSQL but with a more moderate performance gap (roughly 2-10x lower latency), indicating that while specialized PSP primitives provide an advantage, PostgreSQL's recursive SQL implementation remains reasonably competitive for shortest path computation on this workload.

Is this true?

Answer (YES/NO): NO